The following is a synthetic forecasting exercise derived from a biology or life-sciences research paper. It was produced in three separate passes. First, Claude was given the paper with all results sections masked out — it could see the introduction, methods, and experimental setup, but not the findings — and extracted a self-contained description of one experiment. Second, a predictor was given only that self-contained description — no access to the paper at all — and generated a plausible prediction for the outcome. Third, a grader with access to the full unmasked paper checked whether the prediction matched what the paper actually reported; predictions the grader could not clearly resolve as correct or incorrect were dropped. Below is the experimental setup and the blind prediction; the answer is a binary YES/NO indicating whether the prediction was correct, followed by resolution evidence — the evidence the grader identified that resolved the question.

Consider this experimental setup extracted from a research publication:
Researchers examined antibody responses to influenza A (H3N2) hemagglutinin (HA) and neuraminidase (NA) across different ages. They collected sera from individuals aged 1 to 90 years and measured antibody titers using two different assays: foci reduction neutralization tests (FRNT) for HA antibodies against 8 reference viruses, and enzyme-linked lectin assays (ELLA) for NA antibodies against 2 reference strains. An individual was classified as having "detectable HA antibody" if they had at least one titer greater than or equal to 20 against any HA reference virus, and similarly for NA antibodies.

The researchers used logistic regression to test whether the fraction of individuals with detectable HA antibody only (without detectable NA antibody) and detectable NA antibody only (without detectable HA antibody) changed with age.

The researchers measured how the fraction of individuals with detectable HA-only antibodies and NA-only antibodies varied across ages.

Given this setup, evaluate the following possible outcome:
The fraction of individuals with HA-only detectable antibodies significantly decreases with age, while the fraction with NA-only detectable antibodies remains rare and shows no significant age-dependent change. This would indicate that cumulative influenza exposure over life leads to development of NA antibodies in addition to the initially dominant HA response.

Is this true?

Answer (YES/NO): NO